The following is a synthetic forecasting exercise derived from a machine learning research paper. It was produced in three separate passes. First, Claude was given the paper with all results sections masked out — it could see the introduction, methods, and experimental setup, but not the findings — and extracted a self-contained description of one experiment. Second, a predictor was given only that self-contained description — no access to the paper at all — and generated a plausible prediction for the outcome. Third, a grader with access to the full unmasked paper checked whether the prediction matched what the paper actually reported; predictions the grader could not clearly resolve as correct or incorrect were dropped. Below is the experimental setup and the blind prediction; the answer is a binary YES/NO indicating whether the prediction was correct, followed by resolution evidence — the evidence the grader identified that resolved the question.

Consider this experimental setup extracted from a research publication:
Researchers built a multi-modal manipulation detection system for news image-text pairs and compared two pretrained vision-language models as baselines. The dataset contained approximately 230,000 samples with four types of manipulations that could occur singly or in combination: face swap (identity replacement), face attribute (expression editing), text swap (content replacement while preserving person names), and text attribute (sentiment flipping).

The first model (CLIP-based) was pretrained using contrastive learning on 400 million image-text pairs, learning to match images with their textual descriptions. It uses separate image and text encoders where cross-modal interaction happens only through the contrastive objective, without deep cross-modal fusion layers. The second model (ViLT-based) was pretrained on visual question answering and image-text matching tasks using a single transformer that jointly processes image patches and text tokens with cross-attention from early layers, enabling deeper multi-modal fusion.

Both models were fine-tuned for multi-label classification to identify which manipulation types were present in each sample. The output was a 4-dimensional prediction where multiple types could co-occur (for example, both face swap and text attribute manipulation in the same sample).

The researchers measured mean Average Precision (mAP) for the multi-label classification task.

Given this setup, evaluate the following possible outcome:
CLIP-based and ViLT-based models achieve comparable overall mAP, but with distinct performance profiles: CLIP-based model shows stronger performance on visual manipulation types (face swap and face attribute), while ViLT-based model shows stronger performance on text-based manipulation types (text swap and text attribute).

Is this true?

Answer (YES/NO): NO